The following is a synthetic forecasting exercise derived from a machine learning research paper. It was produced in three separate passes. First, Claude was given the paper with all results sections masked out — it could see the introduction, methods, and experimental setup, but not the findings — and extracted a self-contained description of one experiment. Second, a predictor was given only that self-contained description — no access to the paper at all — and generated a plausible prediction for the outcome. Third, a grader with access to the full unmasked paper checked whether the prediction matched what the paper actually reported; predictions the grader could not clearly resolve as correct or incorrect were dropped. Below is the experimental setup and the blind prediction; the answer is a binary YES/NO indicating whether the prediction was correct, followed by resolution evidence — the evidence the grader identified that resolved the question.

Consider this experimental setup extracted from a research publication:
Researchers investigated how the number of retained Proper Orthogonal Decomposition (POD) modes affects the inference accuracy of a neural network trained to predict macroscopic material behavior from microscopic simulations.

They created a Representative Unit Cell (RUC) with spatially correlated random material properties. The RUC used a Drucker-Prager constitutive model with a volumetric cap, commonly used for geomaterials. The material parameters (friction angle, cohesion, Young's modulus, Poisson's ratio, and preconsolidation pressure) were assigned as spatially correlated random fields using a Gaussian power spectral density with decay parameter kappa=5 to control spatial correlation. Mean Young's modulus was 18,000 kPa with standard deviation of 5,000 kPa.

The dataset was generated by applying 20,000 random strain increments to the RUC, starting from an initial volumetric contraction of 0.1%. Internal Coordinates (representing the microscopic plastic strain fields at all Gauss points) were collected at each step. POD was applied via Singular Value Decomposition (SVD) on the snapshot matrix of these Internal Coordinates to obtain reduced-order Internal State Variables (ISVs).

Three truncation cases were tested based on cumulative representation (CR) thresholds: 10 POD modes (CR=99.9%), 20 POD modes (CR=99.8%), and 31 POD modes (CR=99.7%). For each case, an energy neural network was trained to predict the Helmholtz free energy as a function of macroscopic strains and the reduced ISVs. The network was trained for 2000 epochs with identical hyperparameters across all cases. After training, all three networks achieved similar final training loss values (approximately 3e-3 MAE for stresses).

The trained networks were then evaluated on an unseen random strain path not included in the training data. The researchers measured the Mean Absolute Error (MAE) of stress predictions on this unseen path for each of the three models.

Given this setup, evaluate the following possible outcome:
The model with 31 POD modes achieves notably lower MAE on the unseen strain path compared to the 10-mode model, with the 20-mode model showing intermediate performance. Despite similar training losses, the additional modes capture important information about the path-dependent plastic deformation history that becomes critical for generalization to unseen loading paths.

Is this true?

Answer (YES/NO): YES